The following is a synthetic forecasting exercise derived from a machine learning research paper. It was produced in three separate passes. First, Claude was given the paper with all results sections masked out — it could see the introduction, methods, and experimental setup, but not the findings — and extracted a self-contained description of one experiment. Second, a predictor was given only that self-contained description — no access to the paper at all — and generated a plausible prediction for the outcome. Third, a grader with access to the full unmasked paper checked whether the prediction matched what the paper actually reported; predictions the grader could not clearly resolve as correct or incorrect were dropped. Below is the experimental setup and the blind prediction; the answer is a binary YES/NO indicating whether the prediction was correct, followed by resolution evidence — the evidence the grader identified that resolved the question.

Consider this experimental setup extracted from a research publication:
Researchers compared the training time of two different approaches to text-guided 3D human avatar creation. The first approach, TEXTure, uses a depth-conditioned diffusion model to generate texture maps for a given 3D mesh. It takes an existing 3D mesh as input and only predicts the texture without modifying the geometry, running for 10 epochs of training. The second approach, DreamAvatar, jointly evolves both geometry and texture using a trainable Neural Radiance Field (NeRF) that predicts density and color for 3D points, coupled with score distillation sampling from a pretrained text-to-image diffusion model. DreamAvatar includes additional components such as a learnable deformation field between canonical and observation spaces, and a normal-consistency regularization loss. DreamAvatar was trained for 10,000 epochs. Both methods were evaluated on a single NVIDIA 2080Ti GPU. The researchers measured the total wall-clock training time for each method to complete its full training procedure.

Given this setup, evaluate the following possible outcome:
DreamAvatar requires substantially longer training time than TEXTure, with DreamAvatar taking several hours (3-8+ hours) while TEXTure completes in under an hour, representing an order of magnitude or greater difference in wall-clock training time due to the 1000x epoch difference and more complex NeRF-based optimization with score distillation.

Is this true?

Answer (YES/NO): NO